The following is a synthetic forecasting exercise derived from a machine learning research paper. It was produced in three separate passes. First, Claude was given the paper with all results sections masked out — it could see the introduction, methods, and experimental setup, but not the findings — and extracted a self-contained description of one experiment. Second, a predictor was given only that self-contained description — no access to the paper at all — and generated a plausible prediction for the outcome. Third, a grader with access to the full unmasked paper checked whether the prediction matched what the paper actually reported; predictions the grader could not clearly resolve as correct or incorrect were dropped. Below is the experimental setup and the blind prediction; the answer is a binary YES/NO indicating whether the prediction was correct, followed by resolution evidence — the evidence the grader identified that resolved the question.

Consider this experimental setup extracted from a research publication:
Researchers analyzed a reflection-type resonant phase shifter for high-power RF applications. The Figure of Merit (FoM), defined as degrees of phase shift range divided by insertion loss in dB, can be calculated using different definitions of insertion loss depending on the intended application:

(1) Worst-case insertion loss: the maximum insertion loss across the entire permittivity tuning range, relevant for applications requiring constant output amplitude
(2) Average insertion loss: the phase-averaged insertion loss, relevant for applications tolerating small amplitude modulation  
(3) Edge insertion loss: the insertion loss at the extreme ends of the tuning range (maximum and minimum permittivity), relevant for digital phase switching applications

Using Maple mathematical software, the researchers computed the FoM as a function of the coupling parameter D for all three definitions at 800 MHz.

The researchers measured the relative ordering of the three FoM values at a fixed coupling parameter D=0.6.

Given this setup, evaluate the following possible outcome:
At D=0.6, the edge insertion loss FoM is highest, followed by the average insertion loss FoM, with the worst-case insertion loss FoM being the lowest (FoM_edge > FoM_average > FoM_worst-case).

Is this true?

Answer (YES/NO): YES